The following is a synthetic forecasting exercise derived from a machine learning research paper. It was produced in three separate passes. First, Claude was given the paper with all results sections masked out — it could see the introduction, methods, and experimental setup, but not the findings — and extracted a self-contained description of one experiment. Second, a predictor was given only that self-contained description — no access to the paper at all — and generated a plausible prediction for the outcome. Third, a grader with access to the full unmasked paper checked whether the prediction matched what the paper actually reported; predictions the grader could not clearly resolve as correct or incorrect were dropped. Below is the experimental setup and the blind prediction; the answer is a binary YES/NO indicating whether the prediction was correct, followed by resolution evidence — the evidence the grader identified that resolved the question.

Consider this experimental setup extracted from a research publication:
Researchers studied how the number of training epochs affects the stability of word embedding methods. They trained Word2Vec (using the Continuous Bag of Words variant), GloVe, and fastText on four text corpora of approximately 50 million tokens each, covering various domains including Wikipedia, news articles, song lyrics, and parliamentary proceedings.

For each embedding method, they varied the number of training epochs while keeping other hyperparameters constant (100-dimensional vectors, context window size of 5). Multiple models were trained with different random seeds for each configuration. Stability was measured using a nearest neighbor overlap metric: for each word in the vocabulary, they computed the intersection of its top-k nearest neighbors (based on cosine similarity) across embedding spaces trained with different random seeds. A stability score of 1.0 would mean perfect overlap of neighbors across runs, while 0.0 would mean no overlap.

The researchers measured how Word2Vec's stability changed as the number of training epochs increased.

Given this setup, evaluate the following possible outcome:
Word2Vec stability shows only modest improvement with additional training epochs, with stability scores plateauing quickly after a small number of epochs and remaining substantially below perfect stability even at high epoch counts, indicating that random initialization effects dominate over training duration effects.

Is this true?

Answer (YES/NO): NO